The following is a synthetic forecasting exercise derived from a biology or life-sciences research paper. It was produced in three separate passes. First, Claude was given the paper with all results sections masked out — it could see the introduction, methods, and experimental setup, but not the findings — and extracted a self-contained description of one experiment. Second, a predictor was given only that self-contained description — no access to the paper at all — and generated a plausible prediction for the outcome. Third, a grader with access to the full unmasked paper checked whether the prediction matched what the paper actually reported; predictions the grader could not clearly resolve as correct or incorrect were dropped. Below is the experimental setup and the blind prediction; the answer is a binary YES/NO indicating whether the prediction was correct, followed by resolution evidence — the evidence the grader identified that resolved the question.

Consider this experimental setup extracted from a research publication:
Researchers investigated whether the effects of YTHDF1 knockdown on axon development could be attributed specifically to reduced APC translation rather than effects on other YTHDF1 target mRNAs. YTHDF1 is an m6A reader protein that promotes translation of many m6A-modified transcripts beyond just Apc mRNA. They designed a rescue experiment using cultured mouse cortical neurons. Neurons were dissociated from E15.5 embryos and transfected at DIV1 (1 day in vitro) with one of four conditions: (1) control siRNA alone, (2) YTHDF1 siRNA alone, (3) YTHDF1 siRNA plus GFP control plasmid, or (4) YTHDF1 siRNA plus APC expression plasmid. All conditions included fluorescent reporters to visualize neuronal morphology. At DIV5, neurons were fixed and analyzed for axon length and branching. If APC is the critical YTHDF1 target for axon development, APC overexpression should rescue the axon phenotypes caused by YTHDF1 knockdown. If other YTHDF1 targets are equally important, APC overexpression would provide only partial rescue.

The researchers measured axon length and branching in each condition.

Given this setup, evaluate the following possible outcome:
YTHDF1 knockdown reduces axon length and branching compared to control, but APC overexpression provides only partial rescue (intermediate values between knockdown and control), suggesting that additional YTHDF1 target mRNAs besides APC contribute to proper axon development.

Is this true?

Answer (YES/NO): YES